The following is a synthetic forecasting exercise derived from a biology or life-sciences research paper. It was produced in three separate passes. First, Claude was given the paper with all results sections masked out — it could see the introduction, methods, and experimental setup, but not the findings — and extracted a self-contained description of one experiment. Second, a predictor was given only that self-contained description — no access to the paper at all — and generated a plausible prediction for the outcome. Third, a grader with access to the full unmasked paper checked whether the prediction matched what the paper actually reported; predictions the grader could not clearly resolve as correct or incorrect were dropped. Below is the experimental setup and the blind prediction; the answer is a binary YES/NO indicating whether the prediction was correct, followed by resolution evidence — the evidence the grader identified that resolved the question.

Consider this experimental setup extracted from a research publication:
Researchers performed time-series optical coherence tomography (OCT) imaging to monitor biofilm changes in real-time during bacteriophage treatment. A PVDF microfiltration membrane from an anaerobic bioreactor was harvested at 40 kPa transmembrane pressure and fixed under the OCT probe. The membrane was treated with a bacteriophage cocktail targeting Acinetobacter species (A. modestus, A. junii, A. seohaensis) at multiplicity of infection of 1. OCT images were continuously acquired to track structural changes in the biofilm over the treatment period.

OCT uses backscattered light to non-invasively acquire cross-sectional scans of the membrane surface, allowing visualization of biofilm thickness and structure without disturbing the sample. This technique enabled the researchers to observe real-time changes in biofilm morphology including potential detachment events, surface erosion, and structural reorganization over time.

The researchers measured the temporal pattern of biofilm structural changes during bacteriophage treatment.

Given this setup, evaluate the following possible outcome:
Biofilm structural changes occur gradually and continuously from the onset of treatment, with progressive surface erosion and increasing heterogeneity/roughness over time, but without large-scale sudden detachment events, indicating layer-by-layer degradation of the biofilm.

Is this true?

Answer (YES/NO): NO